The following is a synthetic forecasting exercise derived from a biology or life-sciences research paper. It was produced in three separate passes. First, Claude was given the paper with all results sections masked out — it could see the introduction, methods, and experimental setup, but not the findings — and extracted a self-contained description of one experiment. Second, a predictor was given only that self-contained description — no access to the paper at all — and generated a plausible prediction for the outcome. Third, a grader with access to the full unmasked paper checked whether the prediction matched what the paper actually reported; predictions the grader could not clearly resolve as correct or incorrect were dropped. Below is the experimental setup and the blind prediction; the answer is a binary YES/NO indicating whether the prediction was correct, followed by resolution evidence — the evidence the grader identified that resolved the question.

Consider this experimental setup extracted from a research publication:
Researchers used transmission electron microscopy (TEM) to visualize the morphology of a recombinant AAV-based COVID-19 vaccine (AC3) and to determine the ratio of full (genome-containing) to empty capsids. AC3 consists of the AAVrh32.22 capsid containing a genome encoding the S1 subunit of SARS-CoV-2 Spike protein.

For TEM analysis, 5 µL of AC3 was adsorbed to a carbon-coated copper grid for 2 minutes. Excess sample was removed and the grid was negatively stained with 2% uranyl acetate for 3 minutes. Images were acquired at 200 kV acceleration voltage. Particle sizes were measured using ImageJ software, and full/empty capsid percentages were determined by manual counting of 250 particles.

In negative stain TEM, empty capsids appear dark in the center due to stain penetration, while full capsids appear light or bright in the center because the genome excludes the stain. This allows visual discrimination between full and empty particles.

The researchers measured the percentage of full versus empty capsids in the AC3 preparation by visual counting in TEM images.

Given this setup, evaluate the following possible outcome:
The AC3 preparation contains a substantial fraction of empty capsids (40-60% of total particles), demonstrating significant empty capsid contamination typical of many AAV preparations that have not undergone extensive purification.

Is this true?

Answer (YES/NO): NO